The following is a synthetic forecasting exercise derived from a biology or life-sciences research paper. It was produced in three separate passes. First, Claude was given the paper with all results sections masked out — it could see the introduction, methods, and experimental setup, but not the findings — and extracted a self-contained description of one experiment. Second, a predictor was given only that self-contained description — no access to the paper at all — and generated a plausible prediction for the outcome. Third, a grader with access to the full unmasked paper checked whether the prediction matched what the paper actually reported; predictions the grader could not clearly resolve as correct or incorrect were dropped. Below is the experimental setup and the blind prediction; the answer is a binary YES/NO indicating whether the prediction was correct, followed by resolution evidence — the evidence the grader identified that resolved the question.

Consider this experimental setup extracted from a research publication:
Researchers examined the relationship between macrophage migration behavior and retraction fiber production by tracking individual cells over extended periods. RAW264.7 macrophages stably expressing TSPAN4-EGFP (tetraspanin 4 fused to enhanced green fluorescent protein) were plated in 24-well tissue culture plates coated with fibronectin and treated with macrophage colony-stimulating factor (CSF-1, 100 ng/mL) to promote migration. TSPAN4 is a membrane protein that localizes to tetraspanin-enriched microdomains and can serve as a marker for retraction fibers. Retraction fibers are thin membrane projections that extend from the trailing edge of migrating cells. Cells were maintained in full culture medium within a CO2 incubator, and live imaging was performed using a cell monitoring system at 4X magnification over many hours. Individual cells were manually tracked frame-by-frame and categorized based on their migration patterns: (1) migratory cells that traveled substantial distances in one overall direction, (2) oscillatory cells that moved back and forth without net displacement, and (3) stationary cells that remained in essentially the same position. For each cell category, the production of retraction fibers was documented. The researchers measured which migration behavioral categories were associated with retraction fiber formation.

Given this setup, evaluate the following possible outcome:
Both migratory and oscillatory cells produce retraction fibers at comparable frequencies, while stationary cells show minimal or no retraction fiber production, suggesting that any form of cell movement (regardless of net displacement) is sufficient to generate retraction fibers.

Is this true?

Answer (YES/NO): YES